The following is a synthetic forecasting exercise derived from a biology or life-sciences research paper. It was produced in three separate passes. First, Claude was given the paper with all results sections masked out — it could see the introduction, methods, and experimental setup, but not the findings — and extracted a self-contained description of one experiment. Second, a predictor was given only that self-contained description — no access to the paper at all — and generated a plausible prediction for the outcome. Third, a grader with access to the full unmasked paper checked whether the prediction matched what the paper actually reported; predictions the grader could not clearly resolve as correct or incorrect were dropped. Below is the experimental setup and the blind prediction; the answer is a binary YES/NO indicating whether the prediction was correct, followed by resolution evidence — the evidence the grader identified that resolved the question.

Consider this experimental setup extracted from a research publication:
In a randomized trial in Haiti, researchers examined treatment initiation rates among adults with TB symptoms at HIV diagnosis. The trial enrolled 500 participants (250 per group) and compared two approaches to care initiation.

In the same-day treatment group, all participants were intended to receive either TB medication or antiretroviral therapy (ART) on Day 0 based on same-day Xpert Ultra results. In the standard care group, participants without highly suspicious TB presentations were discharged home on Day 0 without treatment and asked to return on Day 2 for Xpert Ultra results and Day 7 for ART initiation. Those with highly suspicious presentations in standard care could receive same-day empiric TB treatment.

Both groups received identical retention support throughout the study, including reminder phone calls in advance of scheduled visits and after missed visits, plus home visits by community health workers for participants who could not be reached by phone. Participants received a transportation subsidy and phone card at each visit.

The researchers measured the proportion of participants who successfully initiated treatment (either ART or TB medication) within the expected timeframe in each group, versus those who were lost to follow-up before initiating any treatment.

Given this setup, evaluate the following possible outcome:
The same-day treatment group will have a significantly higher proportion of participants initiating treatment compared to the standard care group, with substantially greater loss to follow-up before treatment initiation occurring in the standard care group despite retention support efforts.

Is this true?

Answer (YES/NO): NO